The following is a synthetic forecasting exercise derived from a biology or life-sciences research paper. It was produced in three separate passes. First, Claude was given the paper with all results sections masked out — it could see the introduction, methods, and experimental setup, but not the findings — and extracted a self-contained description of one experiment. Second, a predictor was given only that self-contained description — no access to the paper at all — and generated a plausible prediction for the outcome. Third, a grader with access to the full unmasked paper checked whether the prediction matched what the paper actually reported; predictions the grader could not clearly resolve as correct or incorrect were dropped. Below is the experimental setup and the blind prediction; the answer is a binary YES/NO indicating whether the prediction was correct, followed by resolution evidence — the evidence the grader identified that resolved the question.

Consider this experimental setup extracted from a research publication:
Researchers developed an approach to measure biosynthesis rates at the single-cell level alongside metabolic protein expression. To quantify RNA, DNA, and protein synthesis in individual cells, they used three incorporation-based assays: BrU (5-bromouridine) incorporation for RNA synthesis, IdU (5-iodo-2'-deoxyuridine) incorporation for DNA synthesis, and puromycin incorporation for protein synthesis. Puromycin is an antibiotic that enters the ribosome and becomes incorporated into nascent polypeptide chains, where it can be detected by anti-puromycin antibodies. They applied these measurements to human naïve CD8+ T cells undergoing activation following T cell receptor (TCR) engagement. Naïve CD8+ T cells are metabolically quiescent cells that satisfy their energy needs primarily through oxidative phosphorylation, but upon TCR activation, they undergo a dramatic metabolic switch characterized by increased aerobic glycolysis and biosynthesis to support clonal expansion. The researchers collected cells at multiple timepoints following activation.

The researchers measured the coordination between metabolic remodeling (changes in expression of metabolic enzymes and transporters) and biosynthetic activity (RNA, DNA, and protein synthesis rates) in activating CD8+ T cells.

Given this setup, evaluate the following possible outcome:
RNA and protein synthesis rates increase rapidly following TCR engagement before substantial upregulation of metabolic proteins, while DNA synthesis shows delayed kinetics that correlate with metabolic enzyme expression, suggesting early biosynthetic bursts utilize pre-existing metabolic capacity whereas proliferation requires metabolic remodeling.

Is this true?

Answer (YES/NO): NO